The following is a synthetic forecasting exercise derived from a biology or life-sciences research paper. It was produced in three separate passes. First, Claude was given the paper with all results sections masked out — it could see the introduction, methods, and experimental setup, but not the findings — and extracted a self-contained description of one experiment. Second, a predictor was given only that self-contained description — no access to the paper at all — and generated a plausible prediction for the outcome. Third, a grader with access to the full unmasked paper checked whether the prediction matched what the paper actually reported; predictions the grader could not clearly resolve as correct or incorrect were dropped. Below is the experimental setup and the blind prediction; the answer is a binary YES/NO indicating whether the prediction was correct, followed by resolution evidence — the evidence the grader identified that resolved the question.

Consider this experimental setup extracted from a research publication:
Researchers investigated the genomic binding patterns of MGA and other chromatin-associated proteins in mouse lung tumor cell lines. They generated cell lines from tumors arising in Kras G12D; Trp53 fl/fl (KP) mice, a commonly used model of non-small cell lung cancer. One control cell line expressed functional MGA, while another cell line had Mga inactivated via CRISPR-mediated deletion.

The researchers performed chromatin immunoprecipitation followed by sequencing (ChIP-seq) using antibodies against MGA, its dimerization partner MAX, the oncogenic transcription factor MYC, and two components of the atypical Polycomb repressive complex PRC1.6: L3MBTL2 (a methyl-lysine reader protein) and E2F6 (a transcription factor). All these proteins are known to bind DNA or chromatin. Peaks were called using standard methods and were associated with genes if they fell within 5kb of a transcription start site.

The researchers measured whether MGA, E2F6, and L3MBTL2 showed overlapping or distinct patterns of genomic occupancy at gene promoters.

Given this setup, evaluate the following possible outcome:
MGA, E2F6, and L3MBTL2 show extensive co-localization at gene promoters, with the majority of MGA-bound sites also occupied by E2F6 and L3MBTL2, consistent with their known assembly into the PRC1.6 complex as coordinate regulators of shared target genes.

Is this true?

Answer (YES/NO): YES